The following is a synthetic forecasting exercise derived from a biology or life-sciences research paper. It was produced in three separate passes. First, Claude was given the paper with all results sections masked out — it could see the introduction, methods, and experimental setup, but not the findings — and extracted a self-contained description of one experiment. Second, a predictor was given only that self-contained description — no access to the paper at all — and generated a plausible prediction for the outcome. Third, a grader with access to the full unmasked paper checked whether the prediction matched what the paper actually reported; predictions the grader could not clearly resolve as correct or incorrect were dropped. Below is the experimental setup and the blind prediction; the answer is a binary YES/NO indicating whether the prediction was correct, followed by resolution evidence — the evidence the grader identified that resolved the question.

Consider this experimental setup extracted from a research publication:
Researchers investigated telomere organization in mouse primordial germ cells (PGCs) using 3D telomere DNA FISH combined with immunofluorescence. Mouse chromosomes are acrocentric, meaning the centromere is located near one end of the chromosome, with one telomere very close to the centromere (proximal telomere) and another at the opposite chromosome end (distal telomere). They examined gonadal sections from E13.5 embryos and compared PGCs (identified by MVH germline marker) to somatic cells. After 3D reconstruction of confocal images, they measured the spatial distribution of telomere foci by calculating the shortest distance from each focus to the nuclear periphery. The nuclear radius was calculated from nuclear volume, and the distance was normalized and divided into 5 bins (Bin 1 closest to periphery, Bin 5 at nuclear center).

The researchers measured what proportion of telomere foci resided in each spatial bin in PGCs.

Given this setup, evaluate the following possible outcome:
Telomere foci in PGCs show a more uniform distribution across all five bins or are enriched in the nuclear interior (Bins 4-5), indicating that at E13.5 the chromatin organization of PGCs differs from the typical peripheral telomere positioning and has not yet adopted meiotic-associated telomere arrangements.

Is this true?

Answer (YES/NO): NO